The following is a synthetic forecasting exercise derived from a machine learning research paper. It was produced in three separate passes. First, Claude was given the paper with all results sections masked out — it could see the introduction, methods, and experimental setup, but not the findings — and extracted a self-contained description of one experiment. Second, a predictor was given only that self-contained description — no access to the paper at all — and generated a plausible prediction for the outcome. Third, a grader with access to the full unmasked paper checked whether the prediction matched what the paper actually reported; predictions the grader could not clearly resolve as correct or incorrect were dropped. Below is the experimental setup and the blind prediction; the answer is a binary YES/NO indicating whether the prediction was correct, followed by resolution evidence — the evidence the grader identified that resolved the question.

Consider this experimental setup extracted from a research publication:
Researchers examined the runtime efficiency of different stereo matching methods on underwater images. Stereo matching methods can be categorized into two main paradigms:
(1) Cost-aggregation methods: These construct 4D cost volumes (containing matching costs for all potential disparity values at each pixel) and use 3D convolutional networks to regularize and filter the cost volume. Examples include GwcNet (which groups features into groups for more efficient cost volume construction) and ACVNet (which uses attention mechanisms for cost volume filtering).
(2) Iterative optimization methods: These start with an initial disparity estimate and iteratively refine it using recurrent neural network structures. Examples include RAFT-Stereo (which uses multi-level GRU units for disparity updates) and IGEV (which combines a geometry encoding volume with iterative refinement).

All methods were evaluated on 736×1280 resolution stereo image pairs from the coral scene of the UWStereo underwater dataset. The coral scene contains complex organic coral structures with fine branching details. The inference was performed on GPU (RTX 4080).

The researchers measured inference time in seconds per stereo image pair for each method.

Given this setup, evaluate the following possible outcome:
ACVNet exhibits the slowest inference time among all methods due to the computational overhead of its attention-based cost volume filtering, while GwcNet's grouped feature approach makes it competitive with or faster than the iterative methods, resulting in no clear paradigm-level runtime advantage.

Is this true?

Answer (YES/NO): NO